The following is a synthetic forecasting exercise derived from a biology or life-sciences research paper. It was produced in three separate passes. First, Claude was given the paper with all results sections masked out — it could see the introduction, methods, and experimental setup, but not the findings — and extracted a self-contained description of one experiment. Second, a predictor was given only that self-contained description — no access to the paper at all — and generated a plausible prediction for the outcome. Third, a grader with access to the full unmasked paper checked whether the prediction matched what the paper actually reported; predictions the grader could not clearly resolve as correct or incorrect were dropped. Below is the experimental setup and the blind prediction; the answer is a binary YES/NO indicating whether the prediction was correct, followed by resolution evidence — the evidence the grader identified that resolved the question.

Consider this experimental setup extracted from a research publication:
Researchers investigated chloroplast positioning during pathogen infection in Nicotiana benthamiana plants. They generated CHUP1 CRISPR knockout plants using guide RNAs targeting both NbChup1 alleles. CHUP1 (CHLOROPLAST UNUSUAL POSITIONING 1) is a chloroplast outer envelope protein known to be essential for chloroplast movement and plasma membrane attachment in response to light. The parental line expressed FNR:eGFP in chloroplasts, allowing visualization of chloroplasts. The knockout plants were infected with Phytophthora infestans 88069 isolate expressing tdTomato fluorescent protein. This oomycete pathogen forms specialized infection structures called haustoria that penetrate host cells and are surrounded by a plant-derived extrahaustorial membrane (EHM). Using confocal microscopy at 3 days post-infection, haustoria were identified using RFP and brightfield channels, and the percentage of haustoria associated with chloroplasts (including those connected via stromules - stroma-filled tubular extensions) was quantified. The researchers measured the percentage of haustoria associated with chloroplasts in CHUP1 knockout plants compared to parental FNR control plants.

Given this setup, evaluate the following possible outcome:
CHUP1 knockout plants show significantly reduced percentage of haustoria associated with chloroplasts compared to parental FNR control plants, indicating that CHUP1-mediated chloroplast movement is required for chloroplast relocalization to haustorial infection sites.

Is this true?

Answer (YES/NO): NO